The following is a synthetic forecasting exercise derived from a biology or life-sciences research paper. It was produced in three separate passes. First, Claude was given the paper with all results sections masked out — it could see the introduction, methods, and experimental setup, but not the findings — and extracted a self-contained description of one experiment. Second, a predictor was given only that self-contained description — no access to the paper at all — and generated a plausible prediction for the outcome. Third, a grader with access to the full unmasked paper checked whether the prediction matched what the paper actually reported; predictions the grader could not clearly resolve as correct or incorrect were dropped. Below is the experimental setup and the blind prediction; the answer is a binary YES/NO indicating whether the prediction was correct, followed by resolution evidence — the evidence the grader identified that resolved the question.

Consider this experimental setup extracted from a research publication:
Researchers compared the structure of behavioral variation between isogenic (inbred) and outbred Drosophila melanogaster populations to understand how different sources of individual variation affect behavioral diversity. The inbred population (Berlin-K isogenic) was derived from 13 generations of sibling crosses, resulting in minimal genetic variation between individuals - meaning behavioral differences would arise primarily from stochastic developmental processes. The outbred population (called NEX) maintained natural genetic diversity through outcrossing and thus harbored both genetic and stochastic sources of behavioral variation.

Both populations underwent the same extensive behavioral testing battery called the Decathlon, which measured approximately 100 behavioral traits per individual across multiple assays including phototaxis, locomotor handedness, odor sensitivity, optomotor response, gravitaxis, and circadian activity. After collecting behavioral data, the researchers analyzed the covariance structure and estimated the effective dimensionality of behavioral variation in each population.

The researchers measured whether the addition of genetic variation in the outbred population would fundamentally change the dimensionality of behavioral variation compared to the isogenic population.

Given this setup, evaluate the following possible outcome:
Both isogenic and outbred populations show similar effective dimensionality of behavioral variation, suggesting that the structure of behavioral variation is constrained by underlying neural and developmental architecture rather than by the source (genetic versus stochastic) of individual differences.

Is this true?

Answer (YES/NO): YES